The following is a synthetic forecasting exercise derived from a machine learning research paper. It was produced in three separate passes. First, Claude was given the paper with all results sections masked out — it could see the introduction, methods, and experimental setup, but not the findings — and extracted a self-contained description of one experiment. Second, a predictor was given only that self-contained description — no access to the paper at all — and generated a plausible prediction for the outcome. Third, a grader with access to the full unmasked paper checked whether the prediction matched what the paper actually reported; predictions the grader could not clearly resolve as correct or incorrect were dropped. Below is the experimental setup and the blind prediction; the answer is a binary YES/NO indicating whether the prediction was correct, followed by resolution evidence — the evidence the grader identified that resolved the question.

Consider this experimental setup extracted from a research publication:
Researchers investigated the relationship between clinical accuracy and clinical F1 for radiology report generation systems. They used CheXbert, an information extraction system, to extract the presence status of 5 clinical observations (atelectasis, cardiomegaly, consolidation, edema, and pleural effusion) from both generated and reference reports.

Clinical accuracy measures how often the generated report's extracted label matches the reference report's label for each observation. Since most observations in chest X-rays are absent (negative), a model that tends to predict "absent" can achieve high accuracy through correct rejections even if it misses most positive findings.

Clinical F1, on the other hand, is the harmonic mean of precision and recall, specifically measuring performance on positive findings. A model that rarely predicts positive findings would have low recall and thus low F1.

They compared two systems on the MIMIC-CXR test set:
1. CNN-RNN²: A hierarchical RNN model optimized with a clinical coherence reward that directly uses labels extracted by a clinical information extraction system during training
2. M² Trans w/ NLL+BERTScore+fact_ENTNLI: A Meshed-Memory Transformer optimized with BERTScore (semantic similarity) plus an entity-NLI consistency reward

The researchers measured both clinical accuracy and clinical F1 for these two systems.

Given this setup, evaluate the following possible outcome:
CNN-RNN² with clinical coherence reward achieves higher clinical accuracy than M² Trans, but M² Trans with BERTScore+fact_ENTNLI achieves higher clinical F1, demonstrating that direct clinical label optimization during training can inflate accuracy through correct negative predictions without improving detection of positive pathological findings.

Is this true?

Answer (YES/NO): YES